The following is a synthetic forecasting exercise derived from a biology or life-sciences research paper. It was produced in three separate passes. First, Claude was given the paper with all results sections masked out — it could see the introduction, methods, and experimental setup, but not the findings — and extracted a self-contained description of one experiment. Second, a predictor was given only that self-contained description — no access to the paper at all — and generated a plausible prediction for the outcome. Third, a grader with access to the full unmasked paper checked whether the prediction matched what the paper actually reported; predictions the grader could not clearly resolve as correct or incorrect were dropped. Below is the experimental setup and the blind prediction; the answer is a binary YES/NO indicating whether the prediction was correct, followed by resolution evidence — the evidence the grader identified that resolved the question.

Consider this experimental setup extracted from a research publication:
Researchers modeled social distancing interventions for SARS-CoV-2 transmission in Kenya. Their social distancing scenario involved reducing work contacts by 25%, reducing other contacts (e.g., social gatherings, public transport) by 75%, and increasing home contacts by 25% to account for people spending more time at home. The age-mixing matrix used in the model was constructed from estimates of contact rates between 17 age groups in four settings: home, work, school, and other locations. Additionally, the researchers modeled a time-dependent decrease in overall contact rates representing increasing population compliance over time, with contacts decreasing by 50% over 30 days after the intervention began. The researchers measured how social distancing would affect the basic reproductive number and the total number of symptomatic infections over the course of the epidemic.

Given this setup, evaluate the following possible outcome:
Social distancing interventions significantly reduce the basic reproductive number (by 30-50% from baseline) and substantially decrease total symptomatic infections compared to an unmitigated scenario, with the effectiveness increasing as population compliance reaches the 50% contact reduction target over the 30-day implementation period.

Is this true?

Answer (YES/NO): NO